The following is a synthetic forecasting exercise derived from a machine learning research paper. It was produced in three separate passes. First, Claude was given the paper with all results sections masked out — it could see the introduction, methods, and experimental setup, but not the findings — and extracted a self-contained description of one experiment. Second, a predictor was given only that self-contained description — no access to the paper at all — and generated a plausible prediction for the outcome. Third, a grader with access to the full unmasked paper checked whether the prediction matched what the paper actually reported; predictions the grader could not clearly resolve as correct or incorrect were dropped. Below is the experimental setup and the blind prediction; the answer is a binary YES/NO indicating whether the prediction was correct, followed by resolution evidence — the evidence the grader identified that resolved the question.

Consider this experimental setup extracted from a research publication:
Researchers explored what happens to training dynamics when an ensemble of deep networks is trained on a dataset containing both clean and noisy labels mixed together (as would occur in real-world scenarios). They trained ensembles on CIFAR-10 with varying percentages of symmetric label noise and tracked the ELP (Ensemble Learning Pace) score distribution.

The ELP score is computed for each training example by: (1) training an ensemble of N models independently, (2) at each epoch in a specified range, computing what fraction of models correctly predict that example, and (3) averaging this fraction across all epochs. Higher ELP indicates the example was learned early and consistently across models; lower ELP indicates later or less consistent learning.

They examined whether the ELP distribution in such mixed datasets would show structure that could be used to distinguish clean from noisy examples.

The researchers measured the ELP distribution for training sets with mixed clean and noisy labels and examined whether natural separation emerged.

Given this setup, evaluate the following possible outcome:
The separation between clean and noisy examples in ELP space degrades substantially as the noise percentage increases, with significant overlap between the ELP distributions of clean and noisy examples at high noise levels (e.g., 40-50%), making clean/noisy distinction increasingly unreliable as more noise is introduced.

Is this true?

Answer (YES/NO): NO